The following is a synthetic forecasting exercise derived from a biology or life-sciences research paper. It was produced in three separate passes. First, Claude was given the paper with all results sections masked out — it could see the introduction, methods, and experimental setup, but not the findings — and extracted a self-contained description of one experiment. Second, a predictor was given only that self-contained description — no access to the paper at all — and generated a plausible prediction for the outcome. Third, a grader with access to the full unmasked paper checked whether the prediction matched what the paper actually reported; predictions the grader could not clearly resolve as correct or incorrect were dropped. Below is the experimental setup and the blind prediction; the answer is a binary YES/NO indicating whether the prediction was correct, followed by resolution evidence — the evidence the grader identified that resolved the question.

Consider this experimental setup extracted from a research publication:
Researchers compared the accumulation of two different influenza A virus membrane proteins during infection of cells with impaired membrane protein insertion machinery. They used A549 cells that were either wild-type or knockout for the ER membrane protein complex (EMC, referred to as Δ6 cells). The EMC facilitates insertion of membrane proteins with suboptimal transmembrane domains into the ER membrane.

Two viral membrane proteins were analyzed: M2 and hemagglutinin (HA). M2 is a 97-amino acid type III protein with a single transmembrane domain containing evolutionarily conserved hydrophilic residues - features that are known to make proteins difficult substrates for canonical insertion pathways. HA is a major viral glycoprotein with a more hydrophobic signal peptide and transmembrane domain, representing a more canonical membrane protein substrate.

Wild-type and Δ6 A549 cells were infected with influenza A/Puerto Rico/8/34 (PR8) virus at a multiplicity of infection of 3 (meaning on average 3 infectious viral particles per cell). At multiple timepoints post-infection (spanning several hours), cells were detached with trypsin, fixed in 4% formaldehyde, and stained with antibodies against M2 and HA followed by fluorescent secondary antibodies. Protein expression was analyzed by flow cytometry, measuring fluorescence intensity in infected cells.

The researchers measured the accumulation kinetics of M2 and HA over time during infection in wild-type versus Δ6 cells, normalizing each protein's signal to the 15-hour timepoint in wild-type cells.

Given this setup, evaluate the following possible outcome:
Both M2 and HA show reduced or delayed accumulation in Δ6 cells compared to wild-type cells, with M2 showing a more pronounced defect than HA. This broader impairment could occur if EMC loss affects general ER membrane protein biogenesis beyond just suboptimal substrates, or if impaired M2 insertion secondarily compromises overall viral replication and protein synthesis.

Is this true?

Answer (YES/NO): NO